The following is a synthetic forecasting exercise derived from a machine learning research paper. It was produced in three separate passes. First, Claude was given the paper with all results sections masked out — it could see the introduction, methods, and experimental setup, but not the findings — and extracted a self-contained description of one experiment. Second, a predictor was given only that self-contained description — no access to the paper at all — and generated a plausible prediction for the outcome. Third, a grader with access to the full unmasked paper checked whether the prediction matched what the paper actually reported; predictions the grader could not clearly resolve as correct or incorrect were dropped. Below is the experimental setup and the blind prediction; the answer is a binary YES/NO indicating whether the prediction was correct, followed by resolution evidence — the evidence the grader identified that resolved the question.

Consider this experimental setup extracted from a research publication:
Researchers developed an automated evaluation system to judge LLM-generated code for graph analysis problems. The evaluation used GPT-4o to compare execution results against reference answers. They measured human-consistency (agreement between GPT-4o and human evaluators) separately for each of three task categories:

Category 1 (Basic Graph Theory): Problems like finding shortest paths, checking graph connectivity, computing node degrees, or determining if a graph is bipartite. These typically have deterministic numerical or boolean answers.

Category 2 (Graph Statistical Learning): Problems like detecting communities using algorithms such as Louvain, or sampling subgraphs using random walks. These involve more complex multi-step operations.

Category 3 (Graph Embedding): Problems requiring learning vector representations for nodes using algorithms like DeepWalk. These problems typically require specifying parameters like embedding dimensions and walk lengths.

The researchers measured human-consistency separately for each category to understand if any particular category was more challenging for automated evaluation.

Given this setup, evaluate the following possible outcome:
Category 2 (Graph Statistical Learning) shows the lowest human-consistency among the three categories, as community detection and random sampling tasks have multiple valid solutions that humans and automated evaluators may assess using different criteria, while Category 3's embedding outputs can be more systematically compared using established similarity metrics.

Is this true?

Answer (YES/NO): YES